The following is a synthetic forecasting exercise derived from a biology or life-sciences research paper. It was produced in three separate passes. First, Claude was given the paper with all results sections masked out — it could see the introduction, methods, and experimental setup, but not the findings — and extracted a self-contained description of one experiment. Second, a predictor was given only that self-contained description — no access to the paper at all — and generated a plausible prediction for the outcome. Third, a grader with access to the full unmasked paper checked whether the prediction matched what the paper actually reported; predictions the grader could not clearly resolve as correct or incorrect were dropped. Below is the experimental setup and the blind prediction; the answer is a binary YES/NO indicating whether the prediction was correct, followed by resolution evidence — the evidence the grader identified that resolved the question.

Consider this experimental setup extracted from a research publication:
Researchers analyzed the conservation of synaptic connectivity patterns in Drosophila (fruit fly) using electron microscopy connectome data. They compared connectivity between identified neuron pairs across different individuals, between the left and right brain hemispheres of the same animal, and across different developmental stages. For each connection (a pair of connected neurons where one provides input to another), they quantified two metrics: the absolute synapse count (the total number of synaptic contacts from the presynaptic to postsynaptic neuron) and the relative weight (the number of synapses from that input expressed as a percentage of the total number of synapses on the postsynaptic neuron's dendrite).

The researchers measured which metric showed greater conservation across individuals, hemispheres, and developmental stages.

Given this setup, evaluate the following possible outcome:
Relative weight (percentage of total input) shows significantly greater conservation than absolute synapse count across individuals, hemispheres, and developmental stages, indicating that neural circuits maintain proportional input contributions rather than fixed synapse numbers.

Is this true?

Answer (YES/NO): YES